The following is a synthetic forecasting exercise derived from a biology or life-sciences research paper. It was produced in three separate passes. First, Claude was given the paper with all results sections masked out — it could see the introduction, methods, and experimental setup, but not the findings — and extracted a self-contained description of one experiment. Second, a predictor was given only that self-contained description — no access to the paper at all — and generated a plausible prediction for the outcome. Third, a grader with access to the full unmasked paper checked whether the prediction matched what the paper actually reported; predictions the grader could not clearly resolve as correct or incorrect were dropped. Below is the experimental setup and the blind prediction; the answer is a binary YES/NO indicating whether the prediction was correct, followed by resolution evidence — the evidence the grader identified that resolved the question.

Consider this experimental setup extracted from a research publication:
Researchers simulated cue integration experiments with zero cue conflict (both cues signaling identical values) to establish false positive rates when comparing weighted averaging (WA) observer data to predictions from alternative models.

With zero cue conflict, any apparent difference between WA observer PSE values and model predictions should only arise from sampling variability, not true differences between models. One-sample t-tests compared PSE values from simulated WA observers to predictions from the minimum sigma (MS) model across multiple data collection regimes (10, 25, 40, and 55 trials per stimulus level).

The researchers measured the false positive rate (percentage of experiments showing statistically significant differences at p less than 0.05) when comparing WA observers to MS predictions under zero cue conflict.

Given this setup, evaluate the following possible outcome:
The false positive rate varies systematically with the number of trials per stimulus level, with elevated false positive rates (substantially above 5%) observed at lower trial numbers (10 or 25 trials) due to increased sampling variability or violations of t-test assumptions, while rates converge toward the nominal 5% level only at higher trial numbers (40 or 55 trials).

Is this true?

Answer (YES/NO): NO